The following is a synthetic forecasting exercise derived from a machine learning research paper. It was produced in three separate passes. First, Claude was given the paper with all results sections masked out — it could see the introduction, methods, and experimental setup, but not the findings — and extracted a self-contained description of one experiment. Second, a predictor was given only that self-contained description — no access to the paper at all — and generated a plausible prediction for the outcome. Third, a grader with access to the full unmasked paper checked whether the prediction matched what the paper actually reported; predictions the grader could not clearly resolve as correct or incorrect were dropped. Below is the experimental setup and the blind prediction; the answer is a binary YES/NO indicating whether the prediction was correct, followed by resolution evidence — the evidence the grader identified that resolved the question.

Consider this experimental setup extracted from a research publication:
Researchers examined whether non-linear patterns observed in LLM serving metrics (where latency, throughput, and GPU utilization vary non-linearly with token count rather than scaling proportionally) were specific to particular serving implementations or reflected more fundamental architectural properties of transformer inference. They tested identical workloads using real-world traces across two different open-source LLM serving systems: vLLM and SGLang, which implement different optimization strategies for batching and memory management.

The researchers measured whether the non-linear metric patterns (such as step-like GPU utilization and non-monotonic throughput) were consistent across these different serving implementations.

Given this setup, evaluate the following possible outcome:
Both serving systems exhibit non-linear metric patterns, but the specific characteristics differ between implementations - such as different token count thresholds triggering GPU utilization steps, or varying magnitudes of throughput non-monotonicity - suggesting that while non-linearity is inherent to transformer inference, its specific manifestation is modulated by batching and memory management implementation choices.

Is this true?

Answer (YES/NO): NO